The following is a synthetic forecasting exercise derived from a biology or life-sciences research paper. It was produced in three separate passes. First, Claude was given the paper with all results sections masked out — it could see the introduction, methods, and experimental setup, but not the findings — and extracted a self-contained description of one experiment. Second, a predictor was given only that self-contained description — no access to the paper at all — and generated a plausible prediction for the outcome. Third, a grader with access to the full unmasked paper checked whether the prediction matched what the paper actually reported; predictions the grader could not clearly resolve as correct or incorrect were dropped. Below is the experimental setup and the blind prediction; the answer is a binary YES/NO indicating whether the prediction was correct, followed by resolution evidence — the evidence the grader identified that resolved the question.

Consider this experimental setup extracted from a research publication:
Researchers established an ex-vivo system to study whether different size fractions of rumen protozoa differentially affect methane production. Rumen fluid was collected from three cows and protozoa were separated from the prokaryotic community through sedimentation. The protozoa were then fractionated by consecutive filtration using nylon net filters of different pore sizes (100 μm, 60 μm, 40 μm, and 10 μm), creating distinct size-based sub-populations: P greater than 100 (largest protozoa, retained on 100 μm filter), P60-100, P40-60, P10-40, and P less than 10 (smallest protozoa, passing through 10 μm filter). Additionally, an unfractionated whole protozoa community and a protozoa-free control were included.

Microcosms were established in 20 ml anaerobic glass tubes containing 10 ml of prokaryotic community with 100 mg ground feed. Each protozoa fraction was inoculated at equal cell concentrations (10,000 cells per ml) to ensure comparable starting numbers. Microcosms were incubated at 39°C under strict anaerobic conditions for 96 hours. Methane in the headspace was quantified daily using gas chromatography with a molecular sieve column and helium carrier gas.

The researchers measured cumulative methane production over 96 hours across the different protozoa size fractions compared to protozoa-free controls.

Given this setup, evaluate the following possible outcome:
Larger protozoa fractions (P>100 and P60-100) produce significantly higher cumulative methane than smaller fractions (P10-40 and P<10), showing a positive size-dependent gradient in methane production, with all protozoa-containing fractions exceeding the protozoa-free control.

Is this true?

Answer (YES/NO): NO